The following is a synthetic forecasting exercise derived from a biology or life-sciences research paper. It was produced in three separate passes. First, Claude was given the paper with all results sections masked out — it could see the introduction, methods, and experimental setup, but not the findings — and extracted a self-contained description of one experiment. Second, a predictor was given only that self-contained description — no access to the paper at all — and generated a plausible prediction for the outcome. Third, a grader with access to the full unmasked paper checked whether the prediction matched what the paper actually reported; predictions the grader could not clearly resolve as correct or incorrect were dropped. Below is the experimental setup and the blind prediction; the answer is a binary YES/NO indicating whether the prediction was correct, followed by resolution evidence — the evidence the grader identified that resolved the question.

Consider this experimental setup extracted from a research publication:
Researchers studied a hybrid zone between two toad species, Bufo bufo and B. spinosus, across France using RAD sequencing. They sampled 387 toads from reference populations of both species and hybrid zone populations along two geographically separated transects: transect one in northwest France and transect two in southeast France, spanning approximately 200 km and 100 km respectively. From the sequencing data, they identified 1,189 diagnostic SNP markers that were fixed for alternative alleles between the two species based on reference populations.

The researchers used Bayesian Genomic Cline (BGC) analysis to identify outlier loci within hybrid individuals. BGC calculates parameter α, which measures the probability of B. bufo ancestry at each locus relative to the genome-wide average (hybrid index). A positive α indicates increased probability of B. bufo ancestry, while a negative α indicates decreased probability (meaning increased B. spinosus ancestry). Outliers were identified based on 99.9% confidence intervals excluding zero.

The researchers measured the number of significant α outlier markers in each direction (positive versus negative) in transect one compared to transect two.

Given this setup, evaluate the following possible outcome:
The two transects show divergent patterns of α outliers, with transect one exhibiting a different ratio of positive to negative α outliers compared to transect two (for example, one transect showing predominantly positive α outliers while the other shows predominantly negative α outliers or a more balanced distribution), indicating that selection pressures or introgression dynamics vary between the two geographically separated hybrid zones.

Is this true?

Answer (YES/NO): YES